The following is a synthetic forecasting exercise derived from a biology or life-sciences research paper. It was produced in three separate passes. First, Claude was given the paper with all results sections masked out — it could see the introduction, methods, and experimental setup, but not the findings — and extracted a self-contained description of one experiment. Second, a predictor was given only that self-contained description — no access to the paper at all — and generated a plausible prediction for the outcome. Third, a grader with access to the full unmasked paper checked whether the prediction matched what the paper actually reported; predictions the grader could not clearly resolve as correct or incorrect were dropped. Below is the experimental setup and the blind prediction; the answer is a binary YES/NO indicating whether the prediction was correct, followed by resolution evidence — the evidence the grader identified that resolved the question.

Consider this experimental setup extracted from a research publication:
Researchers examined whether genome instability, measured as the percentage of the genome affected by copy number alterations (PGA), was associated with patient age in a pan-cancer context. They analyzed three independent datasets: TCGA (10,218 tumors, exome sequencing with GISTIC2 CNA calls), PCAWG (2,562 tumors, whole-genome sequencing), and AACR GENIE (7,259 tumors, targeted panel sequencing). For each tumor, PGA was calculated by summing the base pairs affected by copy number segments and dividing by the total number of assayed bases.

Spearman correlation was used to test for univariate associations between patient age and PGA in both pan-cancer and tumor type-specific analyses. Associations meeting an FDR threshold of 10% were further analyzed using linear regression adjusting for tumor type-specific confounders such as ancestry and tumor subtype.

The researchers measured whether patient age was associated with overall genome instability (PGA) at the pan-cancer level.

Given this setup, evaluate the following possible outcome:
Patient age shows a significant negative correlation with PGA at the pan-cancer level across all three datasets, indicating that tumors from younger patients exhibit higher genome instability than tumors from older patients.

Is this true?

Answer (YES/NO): NO